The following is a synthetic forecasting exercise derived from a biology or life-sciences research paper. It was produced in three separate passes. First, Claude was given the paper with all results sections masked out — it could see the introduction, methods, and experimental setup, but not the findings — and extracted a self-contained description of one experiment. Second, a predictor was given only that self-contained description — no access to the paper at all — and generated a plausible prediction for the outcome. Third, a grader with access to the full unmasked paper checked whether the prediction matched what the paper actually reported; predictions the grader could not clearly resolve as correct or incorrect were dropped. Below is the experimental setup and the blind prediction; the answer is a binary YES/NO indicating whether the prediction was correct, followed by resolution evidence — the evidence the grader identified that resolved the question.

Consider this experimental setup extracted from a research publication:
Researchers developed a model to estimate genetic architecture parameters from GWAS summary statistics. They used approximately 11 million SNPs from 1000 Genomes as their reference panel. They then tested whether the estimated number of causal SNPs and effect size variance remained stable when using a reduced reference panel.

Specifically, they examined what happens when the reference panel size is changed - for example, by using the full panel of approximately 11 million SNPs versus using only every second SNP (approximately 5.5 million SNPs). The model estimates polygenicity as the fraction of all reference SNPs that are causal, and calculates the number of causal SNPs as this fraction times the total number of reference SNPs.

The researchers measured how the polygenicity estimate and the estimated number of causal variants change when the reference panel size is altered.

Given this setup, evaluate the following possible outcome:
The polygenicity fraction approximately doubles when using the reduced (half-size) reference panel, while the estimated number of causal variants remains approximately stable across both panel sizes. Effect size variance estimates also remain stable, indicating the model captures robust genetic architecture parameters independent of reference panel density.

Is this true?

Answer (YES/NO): YES